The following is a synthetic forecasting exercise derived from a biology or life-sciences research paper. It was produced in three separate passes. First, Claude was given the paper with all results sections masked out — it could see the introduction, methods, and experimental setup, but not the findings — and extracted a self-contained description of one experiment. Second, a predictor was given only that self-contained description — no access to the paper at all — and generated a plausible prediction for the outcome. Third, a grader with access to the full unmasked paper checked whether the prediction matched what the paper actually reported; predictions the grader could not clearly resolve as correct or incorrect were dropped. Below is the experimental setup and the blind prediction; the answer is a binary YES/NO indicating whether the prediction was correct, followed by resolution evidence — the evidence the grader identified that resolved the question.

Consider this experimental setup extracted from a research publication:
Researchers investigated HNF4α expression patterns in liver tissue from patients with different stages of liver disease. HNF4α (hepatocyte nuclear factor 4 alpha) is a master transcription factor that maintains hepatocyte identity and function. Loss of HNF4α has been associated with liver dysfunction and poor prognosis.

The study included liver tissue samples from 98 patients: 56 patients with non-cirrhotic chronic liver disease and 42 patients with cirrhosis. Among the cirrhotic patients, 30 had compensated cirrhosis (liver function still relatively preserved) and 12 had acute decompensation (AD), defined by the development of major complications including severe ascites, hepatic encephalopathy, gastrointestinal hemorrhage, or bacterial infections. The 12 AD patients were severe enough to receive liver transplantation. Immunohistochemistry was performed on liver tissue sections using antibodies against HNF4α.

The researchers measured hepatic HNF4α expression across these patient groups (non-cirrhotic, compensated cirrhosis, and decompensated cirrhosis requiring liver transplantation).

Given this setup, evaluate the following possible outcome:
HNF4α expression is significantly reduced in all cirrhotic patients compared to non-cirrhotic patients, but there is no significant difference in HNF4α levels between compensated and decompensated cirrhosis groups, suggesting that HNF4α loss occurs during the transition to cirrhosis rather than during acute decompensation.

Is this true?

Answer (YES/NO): NO